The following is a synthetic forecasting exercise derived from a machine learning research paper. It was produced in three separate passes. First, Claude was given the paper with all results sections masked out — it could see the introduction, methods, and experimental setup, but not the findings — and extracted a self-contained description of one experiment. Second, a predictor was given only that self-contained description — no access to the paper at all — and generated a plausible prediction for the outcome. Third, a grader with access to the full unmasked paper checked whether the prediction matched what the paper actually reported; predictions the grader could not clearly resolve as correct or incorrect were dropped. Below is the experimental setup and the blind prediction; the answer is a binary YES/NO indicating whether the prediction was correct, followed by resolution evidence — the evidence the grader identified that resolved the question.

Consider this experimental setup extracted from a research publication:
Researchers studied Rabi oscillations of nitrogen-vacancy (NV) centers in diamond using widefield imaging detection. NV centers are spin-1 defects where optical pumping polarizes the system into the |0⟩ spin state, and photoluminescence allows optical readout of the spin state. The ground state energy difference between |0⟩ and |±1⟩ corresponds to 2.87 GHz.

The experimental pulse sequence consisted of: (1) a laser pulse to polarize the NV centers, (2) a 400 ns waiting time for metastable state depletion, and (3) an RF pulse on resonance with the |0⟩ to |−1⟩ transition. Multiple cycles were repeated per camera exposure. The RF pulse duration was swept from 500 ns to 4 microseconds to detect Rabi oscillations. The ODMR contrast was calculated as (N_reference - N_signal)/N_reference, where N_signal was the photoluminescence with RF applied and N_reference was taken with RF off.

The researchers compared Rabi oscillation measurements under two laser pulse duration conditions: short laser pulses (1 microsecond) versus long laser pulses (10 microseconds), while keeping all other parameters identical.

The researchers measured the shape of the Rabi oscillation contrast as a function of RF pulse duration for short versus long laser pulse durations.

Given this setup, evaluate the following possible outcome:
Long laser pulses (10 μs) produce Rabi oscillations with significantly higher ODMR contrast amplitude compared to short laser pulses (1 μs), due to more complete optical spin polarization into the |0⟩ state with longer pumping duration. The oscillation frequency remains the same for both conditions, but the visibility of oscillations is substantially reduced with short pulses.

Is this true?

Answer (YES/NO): NO